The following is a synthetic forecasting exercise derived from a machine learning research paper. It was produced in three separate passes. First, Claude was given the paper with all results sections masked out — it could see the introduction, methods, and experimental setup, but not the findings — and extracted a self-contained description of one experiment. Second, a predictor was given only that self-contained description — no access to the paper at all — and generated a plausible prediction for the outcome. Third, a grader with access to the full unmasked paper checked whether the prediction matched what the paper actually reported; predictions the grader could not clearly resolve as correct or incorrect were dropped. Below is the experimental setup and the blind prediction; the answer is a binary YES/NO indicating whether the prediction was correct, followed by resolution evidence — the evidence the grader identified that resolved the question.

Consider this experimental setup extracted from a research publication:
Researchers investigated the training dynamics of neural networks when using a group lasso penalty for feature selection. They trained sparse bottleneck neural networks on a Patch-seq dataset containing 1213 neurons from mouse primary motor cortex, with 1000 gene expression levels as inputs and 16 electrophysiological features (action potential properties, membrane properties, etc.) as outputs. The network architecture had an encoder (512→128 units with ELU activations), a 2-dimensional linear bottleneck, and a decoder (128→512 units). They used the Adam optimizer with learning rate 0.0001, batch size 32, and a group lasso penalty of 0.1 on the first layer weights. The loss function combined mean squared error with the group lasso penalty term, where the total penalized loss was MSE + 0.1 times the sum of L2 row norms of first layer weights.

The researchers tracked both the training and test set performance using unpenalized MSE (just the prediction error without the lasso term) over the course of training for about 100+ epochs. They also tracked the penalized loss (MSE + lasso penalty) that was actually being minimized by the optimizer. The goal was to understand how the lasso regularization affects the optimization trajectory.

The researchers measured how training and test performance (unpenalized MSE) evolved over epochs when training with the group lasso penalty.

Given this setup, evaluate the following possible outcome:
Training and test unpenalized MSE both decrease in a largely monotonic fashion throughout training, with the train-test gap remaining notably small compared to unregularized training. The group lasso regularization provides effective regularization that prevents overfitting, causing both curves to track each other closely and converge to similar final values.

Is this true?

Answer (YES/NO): NO